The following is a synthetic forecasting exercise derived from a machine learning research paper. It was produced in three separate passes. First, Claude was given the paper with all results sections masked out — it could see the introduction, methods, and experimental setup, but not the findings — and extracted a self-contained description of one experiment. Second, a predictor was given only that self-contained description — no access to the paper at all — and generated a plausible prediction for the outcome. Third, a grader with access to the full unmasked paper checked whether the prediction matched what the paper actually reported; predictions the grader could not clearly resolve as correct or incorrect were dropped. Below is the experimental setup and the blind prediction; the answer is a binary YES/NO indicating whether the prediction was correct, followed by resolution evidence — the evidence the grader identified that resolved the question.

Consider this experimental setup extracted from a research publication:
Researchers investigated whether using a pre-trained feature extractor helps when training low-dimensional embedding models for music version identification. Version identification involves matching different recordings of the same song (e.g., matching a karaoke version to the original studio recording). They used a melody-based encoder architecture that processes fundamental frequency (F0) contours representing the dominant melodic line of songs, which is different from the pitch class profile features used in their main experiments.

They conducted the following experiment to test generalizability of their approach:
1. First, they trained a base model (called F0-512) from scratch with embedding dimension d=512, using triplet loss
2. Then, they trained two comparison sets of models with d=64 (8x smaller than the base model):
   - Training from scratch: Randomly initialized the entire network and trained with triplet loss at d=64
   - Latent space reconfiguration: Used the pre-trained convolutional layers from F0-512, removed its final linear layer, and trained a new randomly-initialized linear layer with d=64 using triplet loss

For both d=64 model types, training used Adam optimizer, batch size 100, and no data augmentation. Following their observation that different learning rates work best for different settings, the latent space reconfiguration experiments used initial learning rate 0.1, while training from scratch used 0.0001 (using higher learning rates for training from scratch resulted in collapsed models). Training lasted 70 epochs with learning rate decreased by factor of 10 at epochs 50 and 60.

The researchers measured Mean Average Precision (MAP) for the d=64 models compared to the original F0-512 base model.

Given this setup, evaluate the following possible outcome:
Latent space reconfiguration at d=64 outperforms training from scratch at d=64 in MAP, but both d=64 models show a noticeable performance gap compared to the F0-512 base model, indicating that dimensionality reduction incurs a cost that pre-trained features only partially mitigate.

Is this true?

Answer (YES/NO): NO